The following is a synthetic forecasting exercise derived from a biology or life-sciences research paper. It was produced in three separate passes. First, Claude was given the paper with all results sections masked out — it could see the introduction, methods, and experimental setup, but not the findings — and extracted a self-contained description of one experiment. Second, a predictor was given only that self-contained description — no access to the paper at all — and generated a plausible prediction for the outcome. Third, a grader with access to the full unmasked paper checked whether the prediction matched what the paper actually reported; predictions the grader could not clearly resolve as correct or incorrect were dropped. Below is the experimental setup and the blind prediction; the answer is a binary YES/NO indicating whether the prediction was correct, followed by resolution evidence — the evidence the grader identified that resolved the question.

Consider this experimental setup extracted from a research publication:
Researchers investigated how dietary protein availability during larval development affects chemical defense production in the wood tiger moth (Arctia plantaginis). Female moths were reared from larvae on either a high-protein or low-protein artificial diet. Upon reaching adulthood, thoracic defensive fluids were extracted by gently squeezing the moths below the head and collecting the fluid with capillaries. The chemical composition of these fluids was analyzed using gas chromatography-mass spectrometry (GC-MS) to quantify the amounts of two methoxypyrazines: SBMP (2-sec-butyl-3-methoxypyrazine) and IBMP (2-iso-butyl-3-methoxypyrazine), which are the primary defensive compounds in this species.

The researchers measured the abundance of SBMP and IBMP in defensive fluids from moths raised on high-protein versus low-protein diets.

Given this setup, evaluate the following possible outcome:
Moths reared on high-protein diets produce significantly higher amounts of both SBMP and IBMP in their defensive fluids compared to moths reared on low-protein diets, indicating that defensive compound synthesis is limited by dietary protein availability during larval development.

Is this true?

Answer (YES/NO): NO